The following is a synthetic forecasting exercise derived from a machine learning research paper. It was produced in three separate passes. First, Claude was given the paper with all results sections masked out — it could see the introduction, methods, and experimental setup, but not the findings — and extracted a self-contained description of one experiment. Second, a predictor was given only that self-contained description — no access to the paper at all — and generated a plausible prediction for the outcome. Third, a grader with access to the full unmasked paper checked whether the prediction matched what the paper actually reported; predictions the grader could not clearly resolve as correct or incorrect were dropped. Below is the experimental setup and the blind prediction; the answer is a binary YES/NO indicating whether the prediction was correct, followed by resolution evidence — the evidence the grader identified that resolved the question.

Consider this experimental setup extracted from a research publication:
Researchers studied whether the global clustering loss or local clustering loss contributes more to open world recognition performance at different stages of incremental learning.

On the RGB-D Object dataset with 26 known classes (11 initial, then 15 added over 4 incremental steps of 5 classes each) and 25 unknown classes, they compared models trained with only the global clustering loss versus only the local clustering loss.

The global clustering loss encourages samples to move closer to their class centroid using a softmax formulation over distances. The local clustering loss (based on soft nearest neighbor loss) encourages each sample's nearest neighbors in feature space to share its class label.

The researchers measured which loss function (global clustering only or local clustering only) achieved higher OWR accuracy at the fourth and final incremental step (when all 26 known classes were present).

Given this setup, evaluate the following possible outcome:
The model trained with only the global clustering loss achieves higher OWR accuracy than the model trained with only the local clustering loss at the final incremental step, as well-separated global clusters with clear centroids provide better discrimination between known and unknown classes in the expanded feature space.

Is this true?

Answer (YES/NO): NO